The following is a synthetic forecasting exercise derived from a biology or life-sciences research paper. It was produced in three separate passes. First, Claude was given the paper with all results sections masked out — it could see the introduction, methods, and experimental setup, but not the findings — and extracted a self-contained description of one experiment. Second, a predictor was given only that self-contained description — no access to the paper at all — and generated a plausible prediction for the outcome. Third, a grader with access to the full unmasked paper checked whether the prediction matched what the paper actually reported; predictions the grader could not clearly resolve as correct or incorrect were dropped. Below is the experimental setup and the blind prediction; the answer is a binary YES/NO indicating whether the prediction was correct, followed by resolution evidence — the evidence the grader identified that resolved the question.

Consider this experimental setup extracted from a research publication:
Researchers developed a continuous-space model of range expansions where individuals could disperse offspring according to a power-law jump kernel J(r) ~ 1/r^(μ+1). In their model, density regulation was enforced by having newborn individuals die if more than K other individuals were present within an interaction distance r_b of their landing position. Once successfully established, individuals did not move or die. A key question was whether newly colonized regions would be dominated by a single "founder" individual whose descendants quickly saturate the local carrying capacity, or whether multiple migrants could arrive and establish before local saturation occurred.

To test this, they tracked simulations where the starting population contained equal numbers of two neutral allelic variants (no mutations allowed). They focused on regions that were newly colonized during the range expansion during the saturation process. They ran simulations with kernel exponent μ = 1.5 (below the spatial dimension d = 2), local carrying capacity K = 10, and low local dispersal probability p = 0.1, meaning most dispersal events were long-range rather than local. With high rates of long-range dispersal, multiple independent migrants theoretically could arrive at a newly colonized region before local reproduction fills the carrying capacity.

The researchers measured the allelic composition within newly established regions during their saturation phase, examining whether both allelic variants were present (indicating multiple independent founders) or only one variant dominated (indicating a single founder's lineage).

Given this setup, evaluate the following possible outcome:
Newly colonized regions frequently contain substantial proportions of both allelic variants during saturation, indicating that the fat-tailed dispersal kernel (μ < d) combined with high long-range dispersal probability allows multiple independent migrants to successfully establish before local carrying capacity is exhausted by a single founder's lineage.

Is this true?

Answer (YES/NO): NO